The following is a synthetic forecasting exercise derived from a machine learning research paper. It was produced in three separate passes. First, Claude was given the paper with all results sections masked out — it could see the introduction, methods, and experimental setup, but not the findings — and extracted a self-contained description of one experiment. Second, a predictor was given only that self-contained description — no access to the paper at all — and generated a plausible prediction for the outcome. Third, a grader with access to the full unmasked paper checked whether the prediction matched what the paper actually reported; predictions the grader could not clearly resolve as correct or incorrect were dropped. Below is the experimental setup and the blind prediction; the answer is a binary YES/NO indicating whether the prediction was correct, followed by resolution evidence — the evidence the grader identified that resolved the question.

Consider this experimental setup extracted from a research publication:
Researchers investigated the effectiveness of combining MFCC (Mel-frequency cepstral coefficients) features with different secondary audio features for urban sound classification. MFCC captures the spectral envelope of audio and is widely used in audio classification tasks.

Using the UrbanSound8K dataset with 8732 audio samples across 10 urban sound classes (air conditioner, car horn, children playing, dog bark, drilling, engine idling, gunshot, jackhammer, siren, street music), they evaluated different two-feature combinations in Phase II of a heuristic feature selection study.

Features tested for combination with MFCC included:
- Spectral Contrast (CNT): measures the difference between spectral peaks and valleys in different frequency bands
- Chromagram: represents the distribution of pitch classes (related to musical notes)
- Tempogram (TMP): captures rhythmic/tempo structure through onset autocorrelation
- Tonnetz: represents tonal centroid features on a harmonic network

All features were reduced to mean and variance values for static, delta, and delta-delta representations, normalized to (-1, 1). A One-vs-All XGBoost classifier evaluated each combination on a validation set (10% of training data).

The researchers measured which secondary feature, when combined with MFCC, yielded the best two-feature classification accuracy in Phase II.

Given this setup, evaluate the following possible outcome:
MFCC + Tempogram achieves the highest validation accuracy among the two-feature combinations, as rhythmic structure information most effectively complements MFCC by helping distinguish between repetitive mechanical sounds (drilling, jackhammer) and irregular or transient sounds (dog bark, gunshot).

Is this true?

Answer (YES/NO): NO